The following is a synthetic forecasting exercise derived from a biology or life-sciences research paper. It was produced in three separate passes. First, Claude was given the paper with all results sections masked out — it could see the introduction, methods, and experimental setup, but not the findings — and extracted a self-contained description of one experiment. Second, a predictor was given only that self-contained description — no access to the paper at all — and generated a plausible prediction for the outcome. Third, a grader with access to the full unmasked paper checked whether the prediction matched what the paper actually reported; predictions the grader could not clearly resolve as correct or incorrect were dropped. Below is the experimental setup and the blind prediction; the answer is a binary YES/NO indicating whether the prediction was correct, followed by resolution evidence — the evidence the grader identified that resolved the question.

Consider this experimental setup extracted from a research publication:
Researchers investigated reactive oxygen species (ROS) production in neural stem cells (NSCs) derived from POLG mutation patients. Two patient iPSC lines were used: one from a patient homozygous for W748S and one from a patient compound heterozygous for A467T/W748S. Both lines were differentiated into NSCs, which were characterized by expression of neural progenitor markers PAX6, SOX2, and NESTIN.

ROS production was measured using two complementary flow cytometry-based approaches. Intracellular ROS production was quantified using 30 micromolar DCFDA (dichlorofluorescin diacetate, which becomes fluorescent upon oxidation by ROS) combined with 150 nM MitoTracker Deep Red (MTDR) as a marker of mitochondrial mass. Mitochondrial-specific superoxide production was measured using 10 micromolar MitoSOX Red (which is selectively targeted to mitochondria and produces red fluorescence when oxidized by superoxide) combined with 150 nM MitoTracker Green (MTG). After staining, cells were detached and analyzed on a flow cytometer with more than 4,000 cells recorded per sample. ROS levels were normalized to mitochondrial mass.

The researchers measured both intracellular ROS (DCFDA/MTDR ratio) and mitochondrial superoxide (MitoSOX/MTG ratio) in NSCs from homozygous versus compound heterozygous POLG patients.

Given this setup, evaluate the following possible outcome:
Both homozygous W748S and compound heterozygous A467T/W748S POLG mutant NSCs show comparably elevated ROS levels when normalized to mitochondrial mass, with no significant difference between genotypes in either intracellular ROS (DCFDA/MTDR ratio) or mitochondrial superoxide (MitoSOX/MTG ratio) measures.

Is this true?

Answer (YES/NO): NO